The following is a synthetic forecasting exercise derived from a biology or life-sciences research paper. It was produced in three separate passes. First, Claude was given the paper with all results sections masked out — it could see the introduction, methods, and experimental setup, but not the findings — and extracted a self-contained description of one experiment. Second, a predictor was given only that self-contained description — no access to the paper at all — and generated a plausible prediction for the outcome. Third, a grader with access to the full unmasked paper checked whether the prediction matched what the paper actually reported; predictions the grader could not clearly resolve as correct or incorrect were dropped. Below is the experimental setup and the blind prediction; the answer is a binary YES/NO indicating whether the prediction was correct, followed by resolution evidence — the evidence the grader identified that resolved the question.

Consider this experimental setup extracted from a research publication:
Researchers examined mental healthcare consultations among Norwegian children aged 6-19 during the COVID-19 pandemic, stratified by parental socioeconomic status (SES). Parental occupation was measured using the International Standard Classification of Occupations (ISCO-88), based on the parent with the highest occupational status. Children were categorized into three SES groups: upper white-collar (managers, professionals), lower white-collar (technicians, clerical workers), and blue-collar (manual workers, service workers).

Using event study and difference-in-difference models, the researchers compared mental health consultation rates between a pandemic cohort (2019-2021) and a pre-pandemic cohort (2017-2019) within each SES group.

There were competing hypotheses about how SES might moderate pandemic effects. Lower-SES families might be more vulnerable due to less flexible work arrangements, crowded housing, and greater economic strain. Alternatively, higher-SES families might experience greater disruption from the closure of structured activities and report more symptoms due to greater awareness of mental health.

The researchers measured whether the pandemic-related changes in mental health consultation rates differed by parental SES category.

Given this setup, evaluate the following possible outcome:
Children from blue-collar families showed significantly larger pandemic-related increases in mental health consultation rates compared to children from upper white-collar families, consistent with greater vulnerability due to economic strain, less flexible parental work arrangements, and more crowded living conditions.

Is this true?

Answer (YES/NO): NO